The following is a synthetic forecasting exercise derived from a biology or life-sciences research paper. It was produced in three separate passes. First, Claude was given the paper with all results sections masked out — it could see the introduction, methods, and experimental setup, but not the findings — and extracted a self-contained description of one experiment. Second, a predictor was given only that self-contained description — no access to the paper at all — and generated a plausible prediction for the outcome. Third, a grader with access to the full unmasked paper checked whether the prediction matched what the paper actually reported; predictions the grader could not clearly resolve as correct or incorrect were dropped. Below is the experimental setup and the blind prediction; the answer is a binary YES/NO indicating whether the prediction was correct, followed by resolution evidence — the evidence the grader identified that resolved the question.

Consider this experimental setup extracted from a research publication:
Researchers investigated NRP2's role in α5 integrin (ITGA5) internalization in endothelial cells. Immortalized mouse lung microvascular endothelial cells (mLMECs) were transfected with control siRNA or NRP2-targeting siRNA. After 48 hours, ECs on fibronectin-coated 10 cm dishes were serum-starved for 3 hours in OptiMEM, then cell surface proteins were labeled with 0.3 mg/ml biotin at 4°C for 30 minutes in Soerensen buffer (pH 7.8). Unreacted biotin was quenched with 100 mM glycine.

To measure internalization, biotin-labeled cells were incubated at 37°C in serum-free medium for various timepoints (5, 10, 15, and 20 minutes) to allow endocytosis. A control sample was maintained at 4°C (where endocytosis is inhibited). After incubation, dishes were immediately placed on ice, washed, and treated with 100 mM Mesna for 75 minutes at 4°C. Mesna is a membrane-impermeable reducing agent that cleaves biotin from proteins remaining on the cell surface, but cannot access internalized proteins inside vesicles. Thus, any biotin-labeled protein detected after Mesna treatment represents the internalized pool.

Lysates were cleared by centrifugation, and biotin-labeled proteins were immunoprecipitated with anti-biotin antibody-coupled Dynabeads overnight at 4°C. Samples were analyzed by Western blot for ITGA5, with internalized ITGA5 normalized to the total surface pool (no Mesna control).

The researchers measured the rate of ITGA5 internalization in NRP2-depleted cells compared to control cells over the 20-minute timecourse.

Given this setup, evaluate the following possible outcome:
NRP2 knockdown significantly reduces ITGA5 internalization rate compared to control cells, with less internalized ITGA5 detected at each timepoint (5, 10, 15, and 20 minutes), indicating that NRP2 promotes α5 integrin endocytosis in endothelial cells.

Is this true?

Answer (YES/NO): NO